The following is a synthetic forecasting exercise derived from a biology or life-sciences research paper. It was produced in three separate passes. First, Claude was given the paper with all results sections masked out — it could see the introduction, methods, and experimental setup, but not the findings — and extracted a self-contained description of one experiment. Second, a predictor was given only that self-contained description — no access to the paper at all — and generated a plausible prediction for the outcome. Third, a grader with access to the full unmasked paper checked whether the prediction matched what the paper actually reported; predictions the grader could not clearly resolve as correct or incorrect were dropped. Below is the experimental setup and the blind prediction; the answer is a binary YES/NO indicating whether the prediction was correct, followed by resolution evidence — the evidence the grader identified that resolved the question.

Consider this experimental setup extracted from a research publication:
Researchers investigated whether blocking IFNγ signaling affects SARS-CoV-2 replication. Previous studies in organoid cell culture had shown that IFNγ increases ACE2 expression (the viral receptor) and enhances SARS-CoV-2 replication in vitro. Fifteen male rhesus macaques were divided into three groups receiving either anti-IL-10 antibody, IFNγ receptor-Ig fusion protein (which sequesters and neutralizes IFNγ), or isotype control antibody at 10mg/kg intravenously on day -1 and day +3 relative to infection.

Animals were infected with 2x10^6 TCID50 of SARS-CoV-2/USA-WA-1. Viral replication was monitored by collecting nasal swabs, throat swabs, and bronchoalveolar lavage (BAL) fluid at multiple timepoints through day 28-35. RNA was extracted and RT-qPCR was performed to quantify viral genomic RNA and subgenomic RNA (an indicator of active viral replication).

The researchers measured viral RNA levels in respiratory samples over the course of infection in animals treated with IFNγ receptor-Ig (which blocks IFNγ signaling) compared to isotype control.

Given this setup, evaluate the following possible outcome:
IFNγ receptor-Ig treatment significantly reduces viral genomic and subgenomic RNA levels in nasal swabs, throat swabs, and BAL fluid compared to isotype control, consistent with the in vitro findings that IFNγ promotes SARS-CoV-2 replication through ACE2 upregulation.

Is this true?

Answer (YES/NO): NO